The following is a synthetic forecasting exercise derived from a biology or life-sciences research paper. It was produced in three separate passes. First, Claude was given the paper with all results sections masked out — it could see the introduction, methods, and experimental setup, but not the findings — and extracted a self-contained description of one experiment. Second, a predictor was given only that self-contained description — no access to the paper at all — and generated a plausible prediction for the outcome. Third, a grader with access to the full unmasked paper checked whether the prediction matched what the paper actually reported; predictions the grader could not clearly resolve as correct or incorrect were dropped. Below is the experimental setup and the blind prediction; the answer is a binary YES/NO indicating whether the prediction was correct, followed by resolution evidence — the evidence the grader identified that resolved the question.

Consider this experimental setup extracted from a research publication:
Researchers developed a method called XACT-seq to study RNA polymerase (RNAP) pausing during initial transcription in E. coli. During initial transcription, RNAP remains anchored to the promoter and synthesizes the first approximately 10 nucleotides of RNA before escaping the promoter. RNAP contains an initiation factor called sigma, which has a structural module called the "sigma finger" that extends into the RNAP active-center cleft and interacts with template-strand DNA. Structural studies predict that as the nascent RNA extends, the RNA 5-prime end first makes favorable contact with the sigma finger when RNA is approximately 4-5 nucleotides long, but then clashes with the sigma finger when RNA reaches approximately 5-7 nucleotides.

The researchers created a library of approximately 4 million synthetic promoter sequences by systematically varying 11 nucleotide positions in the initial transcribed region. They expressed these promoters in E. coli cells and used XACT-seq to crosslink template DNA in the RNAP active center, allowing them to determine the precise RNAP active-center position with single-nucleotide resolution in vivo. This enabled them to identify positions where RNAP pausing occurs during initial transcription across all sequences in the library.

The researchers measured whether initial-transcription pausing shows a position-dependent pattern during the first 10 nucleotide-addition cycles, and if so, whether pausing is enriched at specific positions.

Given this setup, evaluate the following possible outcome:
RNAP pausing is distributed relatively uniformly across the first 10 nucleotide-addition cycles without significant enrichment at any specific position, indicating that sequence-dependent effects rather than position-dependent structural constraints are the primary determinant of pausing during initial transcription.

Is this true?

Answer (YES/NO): NO